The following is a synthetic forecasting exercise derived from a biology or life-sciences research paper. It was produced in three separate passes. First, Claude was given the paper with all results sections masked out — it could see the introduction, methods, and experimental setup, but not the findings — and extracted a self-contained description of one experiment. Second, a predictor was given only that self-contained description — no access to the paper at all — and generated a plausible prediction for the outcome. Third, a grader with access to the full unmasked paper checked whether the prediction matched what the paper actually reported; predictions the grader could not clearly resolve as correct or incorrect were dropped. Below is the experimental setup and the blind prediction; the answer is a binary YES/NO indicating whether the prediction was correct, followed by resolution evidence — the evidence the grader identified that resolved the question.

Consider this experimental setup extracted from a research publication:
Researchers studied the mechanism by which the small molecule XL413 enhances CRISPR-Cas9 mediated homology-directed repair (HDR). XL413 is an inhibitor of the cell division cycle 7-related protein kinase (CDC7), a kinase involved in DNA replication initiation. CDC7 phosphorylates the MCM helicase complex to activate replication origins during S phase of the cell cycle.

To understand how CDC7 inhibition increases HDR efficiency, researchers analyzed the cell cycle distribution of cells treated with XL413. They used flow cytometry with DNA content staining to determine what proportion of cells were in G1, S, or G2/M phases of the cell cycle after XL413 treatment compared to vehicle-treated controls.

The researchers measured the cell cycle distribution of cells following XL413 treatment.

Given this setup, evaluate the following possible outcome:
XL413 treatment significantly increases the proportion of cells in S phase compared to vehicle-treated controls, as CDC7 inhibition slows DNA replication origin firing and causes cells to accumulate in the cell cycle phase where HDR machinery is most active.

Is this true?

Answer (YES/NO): YES